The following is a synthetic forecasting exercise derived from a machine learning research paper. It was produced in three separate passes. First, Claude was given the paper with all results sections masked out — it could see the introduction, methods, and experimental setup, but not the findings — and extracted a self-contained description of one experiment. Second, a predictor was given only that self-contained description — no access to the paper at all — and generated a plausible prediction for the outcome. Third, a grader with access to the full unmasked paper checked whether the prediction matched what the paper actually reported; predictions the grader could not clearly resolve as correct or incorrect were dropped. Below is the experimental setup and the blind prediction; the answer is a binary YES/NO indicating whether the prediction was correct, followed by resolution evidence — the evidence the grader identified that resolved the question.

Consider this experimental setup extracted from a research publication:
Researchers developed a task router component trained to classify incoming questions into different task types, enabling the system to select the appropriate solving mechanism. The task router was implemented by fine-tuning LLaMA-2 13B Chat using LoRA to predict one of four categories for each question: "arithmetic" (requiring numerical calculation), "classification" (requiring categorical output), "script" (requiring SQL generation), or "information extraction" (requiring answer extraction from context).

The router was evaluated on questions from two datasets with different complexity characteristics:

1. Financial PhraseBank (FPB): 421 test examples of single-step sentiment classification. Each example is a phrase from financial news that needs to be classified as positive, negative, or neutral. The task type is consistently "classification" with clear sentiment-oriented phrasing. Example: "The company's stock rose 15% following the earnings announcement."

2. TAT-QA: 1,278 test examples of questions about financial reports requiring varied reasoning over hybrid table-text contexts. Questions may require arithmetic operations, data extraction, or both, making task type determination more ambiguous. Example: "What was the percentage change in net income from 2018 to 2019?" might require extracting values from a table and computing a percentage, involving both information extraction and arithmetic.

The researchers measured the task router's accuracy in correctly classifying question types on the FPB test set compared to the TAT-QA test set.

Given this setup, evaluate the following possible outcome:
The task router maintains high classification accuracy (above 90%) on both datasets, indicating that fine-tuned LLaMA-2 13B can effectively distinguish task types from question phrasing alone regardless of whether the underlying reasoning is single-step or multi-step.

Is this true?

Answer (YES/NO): YES